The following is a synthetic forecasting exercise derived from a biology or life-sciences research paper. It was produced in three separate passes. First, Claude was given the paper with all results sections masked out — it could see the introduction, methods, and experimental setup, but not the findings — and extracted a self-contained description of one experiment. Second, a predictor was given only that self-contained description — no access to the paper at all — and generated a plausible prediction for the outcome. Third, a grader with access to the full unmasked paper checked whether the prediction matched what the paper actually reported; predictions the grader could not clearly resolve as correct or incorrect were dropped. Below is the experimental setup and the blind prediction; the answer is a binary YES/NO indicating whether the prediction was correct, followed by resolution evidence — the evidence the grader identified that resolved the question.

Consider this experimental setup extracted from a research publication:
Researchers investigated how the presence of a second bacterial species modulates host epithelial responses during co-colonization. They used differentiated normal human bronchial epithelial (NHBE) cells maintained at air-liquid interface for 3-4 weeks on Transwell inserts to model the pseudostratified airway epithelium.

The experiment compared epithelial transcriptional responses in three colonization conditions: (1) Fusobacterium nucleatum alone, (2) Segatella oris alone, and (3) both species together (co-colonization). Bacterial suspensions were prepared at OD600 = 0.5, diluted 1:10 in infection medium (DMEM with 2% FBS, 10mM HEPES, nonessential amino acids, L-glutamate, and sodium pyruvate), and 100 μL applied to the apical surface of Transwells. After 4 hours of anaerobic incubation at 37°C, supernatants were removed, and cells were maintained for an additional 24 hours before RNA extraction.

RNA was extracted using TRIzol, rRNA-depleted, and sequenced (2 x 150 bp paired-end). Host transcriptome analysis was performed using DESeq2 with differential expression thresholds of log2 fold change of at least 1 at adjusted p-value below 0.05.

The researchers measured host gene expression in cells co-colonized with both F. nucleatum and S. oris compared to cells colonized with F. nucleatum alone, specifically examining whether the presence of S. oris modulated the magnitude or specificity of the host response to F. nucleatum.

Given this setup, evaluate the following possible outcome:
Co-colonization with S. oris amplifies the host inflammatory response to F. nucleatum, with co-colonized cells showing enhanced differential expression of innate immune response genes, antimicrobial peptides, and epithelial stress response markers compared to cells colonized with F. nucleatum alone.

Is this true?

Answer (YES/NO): NO